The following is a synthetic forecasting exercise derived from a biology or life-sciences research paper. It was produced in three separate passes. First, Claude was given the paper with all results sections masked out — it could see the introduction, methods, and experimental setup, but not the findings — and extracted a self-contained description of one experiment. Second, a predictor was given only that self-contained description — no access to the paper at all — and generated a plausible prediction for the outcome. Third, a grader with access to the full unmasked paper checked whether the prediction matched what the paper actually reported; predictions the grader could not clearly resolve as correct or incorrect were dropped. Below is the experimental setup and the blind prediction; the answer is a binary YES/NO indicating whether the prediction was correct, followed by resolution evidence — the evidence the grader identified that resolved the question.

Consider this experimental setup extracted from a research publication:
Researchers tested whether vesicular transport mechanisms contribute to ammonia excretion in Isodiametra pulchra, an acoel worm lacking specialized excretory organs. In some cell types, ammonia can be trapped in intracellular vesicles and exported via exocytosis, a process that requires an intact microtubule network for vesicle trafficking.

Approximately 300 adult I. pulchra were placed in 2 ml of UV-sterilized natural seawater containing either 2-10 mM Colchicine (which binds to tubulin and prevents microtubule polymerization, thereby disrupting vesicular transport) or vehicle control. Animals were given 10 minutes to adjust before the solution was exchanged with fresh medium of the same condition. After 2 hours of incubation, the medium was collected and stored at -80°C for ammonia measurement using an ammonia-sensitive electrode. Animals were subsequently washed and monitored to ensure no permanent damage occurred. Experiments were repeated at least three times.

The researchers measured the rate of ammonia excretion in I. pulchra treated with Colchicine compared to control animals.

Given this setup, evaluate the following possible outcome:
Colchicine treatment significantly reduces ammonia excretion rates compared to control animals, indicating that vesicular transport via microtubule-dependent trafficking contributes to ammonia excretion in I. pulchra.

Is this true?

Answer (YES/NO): YES